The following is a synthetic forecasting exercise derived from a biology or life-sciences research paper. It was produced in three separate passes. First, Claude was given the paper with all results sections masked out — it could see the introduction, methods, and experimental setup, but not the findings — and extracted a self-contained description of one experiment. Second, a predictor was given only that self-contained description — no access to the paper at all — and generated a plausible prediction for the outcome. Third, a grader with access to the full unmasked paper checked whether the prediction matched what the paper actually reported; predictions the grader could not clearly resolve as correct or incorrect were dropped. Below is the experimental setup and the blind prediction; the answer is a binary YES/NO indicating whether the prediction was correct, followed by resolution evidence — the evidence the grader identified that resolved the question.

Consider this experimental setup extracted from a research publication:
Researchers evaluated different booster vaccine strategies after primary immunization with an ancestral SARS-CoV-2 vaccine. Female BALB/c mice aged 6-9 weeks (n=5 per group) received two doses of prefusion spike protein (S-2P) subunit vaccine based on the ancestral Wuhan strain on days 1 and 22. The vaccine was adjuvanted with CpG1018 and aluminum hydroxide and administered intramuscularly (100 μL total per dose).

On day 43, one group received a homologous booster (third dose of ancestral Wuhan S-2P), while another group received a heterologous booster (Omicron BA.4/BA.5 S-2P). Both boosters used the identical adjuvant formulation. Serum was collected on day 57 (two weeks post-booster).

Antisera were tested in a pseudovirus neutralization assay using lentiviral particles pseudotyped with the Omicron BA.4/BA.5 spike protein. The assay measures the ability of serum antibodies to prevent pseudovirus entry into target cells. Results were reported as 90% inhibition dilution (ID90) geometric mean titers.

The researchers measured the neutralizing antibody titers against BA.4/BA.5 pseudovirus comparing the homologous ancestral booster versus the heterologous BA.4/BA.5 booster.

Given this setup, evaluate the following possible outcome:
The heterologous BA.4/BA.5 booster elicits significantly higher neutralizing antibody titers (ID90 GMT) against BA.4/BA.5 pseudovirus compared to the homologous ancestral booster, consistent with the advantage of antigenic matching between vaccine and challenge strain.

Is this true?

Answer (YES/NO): NO